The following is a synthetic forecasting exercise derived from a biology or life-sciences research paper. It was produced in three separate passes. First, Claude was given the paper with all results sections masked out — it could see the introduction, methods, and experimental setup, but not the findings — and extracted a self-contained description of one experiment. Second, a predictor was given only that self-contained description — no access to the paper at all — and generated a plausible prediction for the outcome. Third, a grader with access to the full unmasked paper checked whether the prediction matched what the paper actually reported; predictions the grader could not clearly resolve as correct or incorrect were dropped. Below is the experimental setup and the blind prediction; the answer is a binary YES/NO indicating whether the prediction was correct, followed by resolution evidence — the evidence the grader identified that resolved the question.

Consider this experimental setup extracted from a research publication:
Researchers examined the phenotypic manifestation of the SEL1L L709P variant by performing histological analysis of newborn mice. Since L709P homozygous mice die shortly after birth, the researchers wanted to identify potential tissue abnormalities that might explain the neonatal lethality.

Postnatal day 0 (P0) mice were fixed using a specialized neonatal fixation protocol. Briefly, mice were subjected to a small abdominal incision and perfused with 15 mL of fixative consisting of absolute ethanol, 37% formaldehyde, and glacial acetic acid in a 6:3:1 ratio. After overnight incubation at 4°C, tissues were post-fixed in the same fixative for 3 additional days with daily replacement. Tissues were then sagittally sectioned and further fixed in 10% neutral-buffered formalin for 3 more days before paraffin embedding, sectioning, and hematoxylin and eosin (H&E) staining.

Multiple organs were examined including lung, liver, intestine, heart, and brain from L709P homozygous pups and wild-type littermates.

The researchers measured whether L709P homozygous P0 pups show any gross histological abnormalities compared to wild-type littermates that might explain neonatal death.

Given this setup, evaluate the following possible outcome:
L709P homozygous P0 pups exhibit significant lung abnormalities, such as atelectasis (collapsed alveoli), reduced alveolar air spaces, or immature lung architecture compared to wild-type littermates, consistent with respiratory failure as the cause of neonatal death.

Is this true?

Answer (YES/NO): NO